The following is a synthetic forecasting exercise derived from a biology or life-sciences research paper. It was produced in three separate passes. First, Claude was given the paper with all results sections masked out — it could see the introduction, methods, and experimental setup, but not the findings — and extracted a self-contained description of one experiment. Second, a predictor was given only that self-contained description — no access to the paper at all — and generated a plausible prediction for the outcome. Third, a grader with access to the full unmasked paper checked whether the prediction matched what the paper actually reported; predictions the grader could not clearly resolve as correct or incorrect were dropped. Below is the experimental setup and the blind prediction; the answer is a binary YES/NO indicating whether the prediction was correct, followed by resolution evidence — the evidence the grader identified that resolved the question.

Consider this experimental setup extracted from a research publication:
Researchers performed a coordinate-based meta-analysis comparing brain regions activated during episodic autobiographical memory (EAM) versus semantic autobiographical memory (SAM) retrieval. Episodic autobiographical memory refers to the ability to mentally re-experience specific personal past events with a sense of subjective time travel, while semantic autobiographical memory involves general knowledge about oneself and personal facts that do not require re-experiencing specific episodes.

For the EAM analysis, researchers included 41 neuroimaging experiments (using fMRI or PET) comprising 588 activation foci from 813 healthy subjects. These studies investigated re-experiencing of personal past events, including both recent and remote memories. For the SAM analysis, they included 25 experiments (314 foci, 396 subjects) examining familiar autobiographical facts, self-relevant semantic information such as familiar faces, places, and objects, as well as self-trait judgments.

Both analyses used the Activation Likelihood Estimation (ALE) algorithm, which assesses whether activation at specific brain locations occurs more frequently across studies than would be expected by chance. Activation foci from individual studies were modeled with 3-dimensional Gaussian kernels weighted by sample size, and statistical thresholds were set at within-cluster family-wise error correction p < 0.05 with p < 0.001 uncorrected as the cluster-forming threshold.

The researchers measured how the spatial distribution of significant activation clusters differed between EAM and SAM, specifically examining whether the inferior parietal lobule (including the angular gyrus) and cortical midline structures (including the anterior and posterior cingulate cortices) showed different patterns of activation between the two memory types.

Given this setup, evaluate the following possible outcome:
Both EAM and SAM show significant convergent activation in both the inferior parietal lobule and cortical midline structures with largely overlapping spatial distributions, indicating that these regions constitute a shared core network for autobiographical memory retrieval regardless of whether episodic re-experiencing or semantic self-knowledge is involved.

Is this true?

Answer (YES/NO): NO